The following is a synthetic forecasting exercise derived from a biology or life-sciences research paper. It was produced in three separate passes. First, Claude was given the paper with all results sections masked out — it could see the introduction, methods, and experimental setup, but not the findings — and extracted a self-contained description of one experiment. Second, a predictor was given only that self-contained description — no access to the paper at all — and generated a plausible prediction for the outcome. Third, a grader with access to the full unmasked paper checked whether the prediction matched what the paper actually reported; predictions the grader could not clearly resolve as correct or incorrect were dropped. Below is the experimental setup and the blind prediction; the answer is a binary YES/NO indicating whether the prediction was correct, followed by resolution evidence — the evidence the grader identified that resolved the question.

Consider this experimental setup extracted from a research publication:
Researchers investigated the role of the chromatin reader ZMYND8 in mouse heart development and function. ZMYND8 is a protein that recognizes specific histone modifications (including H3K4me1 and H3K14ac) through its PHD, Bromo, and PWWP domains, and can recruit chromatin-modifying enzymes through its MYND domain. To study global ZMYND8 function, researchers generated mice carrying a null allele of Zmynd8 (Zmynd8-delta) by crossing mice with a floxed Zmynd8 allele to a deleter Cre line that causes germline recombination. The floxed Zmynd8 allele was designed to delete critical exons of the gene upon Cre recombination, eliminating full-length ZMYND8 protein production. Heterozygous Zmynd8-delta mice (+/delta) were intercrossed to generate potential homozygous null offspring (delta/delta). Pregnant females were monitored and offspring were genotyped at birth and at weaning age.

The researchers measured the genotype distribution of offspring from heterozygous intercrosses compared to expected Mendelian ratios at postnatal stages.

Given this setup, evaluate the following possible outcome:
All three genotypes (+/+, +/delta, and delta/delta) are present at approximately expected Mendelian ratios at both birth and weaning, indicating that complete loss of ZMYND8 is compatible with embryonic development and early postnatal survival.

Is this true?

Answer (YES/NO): NO